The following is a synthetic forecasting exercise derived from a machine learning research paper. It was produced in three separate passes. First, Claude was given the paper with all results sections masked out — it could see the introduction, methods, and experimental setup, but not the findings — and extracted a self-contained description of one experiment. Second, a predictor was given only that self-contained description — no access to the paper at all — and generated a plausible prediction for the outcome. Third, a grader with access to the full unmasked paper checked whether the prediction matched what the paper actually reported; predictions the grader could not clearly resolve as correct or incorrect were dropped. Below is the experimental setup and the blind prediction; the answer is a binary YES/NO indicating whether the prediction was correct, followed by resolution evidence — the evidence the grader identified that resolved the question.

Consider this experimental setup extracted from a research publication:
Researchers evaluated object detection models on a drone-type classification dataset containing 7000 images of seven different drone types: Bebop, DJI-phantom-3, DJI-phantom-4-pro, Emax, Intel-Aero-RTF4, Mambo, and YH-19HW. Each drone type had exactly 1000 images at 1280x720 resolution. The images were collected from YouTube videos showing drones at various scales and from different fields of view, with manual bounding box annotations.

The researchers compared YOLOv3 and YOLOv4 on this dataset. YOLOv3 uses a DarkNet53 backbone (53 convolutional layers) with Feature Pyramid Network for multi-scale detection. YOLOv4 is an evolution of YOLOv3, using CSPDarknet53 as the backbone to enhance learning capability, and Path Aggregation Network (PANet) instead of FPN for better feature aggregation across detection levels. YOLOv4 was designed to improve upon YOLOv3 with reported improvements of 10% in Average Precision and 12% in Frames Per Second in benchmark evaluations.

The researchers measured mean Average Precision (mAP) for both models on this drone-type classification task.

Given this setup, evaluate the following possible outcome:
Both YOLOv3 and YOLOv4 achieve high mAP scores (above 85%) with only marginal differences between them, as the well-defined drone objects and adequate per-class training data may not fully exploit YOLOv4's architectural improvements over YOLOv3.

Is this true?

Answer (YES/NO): NO